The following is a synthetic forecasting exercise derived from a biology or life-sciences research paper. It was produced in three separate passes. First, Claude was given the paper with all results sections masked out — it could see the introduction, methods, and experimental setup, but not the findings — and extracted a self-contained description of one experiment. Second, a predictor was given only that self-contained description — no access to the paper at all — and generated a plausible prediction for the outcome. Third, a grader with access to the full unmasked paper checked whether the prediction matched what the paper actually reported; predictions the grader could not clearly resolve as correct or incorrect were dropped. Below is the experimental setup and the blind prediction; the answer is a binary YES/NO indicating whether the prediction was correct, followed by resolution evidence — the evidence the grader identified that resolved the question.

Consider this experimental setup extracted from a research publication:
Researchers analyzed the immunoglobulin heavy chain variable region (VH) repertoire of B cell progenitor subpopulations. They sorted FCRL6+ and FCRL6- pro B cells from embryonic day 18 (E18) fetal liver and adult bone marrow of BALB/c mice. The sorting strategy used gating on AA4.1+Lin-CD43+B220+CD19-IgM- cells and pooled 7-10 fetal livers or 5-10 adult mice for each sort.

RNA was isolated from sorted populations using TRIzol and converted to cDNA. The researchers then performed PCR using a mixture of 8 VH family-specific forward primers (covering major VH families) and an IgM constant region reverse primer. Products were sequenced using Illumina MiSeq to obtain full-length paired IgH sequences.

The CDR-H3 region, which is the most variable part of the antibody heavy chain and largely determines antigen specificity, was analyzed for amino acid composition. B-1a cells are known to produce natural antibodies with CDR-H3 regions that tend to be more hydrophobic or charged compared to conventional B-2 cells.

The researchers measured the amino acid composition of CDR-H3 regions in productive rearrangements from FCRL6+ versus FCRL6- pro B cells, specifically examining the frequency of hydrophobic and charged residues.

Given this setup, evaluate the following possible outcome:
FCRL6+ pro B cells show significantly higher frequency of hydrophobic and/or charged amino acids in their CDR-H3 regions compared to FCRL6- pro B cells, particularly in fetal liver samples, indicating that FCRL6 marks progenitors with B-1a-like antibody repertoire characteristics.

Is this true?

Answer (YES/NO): YES